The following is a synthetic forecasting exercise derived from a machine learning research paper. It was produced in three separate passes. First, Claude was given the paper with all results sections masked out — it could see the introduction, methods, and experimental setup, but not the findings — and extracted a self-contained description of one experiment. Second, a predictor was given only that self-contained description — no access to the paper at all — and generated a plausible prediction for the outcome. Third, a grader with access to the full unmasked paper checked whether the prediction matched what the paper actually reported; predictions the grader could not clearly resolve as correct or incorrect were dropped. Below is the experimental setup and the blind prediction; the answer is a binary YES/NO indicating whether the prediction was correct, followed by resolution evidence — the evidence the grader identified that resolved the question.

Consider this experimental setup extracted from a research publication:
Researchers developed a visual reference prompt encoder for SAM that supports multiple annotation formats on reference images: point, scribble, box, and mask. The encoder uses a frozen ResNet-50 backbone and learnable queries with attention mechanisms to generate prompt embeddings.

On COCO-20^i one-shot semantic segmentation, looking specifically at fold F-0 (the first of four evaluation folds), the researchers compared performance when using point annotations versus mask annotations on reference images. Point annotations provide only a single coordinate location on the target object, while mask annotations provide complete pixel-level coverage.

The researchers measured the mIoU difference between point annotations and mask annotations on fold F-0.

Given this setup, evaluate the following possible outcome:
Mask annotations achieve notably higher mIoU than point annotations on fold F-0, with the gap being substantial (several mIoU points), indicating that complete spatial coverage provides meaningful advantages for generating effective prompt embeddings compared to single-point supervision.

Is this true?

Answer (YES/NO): YES